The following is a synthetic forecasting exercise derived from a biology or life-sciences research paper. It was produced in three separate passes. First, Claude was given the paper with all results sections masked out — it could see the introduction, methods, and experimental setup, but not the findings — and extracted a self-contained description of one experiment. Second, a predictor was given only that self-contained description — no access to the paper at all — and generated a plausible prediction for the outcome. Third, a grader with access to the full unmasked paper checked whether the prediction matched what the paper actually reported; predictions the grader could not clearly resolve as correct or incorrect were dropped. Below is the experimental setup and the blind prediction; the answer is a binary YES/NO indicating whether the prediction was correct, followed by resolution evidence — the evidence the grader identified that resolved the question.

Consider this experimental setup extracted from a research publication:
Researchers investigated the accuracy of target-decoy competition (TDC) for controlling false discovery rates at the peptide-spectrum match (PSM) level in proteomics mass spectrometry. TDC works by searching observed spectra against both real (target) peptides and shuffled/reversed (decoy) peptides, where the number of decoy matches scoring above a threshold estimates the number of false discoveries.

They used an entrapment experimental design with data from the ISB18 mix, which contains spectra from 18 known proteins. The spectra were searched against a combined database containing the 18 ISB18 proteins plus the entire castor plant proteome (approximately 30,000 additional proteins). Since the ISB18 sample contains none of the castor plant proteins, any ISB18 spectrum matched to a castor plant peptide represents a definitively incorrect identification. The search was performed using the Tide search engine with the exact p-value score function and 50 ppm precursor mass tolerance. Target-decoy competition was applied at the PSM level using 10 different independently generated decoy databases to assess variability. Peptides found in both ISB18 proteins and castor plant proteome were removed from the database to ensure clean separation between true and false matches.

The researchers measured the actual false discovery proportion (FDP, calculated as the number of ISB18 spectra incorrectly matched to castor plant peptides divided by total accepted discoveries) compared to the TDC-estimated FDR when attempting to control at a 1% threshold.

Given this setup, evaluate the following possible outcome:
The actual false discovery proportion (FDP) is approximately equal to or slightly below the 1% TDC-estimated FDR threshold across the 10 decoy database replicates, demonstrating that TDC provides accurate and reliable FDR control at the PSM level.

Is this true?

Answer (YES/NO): NO